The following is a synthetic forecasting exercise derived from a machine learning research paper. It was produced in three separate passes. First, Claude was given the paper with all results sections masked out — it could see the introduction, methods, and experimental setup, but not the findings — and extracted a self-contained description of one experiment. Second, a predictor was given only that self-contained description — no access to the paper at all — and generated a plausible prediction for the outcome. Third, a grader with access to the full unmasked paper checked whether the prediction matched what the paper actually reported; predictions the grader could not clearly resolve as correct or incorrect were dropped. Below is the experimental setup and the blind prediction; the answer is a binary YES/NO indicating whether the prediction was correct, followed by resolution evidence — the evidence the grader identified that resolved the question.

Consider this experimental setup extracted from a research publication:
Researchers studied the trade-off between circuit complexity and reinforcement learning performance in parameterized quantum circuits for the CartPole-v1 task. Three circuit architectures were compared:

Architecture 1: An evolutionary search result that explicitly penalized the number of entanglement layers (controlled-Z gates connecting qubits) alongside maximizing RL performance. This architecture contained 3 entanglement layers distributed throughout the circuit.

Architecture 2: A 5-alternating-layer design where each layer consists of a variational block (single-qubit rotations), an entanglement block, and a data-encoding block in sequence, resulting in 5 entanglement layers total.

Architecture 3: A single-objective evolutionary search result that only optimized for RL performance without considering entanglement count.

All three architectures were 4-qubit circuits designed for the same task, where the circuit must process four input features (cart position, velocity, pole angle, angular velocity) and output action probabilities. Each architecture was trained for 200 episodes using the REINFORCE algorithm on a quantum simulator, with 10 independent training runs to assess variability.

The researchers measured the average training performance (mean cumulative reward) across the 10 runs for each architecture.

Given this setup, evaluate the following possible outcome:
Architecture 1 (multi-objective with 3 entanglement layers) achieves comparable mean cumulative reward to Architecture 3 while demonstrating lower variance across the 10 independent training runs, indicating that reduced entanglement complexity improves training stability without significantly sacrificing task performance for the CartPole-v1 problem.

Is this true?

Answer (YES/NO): NO